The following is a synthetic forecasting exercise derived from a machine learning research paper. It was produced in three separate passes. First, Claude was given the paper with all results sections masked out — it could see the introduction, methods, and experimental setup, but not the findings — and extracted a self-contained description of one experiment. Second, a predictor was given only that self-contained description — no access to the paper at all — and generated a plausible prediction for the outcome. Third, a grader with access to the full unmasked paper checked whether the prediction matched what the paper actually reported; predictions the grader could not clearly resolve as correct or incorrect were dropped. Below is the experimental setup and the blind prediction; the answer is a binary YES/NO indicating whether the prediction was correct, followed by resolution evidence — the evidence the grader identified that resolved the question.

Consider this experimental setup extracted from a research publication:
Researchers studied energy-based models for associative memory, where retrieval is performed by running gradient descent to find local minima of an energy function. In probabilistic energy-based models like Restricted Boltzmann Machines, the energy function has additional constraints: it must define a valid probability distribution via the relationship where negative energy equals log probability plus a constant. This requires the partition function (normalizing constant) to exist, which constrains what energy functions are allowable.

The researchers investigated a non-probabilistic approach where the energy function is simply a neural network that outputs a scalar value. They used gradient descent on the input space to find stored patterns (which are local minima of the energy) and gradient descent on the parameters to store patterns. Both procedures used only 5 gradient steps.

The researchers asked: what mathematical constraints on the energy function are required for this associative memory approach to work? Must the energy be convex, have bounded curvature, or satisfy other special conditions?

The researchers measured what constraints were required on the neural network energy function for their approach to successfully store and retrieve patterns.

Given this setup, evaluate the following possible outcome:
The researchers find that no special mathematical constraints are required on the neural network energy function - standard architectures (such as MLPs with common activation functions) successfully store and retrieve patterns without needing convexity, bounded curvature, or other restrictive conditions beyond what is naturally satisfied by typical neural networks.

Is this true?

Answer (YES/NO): YES